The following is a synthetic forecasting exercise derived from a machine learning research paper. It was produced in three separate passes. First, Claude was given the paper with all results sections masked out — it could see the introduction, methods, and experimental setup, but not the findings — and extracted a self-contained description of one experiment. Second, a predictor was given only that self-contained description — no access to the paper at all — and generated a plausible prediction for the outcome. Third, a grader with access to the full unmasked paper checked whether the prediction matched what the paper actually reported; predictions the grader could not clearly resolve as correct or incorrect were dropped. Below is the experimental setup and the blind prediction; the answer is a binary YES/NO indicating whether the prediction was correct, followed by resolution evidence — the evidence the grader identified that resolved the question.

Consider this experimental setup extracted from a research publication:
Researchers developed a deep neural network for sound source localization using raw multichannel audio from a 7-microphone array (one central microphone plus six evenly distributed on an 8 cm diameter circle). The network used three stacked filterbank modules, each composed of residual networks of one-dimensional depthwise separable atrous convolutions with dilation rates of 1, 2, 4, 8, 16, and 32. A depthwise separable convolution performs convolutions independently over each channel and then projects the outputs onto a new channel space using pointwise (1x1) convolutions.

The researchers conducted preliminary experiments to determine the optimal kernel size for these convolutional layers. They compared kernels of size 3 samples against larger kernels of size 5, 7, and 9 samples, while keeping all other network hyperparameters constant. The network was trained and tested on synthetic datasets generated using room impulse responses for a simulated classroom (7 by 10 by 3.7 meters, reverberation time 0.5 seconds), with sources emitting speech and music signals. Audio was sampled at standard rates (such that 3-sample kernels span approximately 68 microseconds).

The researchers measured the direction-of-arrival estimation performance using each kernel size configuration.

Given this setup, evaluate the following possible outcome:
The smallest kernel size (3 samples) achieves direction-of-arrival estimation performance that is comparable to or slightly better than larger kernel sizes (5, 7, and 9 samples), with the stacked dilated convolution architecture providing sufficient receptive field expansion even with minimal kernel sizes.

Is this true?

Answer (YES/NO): YES